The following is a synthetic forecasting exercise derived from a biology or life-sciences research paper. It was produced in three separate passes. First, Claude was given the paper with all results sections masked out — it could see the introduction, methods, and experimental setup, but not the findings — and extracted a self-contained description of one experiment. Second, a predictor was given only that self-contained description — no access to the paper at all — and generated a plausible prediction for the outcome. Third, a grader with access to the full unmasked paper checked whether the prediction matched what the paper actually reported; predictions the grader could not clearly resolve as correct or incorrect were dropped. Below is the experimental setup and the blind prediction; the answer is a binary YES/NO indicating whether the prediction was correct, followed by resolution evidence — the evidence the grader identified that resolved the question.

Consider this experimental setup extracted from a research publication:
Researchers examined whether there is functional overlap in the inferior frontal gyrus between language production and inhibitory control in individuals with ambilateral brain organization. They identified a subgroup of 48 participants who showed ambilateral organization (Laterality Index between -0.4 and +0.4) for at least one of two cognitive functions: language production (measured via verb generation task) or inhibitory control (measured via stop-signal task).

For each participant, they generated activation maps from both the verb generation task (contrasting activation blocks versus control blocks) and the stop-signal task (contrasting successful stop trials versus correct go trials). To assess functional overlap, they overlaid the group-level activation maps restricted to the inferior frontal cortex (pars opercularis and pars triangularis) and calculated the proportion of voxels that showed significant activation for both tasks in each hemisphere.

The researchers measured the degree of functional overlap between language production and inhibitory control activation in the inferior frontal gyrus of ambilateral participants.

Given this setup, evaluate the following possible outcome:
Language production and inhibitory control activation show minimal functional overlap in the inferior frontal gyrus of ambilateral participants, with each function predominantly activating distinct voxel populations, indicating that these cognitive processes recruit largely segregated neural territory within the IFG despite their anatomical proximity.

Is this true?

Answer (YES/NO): NO